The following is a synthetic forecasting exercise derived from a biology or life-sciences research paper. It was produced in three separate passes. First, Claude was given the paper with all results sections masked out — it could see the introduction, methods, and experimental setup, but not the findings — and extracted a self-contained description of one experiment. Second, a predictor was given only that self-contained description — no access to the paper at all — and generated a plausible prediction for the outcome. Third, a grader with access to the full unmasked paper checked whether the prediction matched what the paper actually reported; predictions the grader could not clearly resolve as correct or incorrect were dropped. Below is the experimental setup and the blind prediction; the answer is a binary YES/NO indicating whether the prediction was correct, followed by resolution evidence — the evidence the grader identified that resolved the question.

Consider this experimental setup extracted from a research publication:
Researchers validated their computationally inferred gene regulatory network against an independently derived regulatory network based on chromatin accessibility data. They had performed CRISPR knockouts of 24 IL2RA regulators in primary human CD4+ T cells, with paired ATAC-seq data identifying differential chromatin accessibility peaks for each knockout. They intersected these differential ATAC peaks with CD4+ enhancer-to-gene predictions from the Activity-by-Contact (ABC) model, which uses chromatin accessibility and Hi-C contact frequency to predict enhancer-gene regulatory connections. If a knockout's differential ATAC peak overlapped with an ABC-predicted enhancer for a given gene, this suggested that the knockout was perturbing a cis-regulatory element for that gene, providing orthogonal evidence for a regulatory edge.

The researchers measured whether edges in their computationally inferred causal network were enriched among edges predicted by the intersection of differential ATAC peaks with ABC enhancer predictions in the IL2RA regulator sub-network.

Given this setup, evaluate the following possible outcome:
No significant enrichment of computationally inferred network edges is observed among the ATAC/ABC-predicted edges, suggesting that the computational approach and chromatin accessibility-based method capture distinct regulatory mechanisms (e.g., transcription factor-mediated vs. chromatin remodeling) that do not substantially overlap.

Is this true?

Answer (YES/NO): NO